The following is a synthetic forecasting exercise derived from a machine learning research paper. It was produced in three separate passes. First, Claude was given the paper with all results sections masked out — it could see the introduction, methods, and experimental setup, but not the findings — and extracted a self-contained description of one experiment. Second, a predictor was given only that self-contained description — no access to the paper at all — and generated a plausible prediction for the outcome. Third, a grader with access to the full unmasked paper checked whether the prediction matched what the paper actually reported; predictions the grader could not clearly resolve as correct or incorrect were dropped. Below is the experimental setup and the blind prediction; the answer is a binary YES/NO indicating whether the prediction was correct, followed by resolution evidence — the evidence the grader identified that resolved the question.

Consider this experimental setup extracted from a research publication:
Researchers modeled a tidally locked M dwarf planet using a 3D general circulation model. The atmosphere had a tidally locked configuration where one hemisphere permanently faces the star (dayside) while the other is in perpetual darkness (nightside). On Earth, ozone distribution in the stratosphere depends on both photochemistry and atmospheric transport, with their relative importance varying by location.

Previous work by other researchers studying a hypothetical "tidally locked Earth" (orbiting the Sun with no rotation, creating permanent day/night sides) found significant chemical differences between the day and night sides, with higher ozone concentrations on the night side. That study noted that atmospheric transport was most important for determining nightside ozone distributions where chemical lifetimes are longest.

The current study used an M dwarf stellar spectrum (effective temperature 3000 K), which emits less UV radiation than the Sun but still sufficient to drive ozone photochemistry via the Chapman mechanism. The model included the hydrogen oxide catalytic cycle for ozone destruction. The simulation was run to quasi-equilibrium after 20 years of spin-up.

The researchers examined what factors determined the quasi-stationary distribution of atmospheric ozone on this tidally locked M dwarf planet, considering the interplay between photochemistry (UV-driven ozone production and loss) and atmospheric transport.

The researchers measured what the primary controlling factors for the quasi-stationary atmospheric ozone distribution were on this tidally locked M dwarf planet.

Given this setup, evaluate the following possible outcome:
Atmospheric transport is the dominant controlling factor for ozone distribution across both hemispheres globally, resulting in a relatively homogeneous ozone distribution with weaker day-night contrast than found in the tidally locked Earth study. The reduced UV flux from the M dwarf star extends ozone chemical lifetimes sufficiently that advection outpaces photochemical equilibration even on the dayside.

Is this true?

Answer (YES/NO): NO